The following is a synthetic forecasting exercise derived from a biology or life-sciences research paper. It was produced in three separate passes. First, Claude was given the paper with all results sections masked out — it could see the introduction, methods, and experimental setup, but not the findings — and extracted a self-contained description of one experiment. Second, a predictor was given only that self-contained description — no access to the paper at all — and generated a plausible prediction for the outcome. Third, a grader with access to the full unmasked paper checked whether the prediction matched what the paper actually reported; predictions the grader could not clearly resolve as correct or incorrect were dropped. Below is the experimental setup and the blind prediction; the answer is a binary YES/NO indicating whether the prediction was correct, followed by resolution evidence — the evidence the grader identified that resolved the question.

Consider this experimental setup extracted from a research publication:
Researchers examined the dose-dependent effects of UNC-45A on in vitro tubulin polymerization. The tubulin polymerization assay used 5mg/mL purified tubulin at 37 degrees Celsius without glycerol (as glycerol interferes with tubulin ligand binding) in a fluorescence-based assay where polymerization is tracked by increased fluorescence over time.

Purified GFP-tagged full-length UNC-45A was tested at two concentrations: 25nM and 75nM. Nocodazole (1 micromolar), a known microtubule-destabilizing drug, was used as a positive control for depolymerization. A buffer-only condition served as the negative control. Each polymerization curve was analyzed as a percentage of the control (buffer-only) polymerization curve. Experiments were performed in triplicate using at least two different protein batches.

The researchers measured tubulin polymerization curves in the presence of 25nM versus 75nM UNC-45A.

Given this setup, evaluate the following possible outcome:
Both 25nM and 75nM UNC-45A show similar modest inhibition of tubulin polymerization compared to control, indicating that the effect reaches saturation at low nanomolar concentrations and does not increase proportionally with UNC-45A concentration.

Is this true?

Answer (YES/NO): NO